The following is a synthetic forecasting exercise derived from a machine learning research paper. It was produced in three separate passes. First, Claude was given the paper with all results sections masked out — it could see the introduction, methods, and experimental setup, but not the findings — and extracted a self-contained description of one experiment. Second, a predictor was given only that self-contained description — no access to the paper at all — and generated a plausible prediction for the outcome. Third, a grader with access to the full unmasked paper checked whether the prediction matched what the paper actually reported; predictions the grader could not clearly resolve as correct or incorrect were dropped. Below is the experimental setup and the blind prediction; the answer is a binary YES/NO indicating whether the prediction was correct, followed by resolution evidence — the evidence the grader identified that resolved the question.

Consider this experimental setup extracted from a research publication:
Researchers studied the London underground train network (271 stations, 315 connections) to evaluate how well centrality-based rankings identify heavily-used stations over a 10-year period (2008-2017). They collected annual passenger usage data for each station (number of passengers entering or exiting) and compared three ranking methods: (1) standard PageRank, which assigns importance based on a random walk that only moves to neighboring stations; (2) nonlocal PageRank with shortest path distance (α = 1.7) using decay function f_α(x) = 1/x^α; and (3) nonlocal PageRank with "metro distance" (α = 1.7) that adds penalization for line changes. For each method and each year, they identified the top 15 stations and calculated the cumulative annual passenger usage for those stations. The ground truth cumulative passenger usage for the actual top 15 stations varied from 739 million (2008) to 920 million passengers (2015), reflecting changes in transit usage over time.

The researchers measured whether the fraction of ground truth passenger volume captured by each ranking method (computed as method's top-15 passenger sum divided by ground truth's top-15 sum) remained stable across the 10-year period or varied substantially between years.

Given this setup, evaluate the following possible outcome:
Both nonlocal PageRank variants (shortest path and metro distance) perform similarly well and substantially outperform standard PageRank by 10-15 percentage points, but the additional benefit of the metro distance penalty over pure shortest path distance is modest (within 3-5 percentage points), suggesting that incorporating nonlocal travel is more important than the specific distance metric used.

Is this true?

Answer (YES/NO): NO